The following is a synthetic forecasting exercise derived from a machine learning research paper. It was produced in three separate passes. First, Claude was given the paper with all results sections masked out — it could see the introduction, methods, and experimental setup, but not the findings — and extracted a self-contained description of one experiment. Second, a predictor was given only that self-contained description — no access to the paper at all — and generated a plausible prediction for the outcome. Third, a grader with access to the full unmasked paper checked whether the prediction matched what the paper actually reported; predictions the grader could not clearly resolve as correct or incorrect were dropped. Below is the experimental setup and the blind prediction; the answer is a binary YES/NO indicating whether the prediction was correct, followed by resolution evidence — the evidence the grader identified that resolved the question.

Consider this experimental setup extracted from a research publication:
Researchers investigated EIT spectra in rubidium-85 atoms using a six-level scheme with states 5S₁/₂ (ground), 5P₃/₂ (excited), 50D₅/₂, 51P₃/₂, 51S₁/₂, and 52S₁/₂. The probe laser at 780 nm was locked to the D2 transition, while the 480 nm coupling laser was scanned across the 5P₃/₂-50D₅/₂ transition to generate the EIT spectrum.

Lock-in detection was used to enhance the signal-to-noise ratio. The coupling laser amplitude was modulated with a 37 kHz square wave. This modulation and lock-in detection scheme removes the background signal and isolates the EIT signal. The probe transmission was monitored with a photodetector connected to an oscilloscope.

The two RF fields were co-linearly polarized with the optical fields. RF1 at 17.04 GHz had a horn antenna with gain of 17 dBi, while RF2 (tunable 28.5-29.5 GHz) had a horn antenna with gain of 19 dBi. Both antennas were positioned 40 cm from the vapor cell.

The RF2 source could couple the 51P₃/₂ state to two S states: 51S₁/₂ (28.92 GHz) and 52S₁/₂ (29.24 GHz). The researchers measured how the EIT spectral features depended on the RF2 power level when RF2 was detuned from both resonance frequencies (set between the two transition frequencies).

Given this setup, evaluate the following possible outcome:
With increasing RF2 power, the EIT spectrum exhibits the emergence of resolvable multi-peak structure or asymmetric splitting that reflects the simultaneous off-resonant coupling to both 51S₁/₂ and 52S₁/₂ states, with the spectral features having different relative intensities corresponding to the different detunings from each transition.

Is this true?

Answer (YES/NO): NO